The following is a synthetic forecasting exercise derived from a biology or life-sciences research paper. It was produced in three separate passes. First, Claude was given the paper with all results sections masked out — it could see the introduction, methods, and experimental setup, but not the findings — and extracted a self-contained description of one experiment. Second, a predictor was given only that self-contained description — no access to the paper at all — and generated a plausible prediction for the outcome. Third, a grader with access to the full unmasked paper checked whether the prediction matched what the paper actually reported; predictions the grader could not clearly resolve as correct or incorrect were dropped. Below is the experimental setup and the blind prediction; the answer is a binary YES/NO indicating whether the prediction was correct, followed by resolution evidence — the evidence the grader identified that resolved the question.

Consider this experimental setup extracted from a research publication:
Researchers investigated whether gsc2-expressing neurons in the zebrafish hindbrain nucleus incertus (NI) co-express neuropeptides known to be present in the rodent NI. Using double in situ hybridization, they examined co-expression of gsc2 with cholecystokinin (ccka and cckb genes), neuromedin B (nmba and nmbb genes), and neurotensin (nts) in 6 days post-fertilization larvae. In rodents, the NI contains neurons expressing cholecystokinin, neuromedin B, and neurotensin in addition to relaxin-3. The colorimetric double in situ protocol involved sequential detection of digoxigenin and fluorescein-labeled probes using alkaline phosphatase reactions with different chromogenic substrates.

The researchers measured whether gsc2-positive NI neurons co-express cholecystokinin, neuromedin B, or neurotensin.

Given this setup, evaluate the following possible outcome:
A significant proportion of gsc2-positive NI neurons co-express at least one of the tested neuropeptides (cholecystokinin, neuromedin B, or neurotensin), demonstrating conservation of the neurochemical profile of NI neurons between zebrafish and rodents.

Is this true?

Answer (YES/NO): NO